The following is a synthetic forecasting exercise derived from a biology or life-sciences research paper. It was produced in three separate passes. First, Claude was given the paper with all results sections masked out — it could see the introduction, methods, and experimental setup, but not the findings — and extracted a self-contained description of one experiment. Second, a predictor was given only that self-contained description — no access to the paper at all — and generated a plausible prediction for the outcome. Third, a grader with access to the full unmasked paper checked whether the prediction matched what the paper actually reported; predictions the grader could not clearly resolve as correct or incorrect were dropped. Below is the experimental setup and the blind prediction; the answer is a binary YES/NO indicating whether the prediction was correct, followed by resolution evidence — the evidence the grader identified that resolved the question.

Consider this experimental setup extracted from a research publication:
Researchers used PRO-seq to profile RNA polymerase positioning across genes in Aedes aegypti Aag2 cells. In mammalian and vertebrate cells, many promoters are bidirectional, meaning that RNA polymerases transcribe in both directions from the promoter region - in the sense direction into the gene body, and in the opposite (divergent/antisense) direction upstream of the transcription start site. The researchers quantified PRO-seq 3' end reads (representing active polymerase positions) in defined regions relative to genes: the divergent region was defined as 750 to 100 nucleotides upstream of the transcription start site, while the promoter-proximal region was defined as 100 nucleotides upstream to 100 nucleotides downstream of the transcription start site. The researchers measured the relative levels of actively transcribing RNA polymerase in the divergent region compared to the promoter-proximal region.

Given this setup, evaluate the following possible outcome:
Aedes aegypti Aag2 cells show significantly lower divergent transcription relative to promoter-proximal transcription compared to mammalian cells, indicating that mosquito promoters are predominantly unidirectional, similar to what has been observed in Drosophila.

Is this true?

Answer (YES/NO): YES